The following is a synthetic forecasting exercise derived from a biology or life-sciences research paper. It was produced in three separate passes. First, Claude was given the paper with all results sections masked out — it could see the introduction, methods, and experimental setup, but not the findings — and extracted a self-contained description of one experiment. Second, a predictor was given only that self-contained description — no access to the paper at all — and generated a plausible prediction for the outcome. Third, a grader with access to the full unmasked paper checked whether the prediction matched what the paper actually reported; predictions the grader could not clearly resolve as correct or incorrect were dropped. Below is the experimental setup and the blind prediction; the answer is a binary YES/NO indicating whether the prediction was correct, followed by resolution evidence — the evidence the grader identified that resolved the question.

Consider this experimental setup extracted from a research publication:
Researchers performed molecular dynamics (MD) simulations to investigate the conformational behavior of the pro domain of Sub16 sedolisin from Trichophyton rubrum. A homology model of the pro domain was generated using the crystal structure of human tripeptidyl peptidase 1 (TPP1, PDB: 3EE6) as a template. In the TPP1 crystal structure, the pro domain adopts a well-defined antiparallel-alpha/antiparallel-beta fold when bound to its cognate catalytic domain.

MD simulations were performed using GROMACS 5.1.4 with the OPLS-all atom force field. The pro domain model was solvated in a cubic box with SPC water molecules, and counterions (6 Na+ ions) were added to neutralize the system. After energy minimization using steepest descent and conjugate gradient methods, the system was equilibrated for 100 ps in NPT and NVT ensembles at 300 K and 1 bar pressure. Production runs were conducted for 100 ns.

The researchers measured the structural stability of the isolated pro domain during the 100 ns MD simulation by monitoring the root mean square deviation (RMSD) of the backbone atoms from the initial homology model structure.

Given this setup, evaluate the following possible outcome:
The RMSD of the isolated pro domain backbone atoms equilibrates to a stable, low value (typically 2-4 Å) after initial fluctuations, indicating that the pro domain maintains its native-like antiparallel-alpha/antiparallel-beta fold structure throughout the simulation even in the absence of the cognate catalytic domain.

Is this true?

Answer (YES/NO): NO